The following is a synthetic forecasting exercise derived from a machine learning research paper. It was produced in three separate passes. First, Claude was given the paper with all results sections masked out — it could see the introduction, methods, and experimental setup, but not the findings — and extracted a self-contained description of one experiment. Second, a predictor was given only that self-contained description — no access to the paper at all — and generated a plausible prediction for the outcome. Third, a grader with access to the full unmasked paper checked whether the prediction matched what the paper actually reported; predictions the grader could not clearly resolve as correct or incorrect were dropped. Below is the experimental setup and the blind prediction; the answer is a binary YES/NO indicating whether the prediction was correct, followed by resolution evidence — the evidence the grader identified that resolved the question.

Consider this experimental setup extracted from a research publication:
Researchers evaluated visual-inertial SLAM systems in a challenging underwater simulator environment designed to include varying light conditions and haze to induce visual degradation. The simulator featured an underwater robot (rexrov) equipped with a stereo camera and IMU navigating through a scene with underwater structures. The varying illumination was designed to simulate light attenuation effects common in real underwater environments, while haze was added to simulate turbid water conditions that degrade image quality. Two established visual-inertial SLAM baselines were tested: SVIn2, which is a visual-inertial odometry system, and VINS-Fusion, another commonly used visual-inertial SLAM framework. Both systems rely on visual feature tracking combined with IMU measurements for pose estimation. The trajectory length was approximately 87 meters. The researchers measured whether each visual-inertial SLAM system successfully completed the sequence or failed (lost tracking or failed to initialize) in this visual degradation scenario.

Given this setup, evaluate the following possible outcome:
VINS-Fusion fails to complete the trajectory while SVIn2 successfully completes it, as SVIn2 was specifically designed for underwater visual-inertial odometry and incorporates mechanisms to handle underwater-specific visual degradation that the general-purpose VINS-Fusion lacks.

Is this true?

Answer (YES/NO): YES